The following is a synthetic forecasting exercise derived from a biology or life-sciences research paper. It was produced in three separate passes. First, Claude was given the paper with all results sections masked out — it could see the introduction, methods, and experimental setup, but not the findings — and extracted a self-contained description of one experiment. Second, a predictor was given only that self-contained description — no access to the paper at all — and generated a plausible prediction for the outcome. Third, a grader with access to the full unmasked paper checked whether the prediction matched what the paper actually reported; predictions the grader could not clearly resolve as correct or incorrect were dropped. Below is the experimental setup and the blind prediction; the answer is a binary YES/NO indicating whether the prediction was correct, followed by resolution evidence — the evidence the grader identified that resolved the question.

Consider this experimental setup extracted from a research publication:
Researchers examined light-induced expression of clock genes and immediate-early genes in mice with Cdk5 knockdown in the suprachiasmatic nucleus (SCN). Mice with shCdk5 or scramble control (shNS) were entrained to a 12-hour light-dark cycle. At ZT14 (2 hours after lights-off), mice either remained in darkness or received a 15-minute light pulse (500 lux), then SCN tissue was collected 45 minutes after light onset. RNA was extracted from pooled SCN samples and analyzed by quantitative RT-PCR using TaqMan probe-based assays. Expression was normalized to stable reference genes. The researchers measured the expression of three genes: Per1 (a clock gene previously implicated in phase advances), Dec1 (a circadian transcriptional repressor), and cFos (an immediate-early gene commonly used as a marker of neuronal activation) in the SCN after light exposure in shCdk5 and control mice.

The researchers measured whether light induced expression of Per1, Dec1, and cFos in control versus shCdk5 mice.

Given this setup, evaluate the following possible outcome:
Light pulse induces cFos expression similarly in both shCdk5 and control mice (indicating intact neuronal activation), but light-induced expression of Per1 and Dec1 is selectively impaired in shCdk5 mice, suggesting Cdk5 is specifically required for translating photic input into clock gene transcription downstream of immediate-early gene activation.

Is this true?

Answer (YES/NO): YES